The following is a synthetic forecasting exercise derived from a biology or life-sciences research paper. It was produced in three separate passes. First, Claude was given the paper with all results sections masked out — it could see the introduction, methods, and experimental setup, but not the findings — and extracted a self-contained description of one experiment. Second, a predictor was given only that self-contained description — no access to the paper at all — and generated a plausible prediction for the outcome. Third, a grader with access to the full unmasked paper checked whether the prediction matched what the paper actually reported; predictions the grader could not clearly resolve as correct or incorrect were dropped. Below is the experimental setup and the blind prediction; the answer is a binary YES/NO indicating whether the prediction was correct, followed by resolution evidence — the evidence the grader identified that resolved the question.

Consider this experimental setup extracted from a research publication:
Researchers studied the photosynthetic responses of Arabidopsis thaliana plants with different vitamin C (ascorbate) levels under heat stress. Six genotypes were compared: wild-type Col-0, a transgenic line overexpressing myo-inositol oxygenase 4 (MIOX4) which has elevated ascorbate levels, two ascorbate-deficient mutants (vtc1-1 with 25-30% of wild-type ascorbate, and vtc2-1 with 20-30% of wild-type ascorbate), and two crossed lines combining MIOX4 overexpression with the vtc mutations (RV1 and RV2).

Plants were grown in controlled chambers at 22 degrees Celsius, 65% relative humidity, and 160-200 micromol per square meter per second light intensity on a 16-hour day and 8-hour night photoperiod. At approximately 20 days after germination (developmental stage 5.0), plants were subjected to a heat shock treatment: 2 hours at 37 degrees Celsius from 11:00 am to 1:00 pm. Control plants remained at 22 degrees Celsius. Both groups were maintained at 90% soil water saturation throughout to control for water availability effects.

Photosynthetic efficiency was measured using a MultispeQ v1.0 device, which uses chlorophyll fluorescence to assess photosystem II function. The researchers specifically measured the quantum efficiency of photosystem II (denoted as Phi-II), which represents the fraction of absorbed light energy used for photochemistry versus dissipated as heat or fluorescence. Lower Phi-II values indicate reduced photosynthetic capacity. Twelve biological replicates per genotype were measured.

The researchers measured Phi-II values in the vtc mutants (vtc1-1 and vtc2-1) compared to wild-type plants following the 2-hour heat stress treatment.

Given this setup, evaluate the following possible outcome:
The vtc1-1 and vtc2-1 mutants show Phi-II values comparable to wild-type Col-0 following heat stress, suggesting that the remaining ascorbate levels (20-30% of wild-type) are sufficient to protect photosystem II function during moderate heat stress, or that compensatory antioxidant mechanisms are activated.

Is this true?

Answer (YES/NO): YES